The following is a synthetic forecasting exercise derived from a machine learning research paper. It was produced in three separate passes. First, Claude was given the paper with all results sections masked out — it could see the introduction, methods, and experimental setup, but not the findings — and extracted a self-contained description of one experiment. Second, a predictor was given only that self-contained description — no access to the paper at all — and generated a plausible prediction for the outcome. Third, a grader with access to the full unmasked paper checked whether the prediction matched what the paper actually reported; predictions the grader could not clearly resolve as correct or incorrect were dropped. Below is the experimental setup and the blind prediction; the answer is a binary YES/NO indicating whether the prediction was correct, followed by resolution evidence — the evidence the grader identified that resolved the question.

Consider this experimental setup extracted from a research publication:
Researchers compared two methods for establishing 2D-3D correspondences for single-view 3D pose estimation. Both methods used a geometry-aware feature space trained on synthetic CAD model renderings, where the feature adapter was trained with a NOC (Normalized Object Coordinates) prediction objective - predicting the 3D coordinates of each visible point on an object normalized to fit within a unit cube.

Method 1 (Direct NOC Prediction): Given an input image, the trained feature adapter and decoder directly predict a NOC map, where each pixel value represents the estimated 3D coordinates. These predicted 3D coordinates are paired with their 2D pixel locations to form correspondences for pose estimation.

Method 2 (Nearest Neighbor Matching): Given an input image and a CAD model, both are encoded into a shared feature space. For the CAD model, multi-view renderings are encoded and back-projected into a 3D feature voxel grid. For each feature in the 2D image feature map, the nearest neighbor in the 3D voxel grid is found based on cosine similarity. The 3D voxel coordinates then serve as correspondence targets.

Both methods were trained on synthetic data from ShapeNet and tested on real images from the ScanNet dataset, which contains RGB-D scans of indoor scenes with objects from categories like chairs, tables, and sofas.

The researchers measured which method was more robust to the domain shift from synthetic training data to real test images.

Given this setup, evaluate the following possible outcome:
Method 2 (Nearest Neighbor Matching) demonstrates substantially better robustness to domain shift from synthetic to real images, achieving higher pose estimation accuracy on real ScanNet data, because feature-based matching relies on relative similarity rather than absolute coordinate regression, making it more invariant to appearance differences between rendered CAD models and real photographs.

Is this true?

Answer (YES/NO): YES